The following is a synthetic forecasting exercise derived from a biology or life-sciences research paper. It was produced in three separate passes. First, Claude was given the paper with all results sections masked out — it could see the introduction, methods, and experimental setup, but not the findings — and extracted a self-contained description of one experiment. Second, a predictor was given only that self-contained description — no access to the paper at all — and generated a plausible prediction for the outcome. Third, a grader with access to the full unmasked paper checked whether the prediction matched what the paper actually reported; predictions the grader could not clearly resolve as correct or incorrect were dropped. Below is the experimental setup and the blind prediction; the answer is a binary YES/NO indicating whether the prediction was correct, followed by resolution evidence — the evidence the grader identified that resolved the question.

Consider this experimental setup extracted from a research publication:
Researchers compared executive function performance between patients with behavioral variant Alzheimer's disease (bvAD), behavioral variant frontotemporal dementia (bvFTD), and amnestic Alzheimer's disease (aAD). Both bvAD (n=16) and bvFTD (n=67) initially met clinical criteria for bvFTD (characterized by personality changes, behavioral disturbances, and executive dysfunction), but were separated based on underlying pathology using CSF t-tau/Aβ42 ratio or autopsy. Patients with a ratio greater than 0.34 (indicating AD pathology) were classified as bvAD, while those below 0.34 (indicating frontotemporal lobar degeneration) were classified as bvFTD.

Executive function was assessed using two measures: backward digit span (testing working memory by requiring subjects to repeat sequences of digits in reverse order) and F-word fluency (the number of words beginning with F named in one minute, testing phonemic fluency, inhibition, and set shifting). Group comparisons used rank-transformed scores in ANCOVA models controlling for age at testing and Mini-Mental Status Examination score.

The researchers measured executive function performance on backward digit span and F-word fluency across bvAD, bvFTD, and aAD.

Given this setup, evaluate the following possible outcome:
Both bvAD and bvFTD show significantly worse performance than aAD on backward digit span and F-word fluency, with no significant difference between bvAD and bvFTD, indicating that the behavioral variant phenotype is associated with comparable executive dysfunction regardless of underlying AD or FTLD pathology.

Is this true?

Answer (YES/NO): NO